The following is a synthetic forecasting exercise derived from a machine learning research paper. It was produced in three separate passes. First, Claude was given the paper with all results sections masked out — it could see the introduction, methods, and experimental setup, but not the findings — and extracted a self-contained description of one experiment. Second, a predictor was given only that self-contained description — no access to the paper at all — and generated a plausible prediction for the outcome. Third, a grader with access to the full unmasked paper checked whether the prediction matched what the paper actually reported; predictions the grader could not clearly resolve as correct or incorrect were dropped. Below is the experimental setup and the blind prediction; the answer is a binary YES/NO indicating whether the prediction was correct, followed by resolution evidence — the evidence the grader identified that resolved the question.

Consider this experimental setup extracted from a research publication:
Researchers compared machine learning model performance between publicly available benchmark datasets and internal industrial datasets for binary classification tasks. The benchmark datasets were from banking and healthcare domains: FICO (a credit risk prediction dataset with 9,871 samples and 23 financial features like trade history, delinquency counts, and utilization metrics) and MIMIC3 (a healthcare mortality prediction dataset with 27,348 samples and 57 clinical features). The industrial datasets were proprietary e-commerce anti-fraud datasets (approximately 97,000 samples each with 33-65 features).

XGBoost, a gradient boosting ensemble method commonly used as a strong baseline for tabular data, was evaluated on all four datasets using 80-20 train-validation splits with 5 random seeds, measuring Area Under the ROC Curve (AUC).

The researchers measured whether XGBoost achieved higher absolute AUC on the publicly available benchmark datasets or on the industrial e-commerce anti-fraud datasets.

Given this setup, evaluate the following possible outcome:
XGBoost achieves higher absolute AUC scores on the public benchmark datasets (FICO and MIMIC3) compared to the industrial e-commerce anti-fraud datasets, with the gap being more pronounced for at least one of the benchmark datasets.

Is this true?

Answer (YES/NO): NO